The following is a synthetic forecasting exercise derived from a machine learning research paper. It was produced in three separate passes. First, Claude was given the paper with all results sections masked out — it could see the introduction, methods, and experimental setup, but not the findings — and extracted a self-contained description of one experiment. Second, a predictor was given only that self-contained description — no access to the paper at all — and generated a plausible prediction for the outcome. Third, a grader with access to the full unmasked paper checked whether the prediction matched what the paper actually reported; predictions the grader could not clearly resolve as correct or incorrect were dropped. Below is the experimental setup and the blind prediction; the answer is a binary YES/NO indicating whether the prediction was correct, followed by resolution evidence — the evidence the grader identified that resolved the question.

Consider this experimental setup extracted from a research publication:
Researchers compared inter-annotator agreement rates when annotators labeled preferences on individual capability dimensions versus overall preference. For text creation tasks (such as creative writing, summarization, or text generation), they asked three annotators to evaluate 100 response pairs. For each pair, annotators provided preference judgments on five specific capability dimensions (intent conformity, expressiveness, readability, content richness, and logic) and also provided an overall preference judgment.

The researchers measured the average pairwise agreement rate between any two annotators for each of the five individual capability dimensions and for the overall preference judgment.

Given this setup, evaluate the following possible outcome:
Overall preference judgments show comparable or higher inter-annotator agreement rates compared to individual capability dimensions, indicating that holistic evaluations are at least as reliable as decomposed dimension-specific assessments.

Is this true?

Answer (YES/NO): NO